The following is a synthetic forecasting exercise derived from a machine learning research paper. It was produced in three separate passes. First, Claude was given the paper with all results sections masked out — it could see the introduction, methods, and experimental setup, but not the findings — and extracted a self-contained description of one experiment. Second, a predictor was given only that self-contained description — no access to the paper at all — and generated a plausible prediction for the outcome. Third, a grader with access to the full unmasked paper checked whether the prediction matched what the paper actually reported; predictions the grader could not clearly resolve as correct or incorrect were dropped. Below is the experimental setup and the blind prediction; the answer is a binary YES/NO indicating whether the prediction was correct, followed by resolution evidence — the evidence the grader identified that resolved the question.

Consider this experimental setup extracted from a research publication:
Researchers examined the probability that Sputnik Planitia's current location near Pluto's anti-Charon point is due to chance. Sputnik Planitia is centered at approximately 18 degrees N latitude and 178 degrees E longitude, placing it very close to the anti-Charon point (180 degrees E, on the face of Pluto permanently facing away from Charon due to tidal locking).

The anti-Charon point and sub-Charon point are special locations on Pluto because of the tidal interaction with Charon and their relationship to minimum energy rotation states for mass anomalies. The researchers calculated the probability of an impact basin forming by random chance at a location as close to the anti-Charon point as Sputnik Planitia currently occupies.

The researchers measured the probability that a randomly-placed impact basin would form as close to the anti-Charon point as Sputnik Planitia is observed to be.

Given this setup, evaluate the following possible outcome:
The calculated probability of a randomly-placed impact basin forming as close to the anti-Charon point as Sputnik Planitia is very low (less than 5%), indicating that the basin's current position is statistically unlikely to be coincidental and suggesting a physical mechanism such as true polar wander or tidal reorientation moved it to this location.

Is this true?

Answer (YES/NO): NO